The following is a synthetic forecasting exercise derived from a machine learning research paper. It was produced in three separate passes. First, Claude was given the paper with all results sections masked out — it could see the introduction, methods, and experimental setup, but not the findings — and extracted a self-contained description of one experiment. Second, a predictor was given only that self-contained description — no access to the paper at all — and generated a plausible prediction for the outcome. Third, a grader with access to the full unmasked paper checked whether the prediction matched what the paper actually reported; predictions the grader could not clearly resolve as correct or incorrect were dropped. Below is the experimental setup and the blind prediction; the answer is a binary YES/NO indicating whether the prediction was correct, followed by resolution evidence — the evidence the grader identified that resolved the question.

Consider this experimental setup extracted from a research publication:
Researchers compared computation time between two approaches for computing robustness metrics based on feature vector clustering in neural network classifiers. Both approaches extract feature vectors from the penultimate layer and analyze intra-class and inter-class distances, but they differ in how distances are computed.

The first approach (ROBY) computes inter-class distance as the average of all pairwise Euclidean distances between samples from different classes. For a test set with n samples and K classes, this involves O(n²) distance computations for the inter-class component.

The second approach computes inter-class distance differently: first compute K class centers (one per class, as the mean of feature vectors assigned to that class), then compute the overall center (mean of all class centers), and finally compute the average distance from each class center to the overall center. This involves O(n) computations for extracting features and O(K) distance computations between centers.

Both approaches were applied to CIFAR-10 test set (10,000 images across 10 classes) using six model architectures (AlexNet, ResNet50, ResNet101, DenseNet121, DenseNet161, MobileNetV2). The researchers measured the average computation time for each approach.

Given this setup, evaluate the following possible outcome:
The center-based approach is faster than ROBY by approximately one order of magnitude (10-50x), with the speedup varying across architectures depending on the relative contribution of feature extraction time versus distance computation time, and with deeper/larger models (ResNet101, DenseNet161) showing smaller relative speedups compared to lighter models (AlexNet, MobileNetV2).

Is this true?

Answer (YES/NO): NO